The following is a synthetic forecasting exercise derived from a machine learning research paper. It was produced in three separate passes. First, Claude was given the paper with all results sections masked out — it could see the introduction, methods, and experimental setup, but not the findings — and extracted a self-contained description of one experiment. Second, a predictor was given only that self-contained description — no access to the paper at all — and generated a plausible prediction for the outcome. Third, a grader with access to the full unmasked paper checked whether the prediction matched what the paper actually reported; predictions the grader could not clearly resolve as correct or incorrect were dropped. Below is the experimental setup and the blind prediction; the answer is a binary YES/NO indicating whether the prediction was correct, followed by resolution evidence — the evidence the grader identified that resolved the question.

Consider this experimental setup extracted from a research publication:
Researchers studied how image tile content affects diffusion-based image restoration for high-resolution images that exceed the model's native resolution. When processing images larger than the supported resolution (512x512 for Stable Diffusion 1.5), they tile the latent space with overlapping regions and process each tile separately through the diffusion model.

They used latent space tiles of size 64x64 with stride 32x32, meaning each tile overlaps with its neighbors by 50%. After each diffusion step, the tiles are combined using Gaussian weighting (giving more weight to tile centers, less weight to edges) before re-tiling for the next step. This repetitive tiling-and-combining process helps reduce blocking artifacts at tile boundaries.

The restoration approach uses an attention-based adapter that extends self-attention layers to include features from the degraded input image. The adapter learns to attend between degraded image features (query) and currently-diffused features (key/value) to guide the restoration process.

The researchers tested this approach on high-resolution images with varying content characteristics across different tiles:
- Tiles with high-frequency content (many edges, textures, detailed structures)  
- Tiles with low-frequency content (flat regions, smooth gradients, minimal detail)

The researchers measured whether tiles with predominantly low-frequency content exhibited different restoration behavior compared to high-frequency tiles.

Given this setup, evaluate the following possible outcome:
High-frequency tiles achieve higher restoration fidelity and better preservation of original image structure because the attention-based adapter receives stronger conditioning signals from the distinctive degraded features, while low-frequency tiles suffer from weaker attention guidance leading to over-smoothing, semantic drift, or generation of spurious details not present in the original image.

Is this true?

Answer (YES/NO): NO